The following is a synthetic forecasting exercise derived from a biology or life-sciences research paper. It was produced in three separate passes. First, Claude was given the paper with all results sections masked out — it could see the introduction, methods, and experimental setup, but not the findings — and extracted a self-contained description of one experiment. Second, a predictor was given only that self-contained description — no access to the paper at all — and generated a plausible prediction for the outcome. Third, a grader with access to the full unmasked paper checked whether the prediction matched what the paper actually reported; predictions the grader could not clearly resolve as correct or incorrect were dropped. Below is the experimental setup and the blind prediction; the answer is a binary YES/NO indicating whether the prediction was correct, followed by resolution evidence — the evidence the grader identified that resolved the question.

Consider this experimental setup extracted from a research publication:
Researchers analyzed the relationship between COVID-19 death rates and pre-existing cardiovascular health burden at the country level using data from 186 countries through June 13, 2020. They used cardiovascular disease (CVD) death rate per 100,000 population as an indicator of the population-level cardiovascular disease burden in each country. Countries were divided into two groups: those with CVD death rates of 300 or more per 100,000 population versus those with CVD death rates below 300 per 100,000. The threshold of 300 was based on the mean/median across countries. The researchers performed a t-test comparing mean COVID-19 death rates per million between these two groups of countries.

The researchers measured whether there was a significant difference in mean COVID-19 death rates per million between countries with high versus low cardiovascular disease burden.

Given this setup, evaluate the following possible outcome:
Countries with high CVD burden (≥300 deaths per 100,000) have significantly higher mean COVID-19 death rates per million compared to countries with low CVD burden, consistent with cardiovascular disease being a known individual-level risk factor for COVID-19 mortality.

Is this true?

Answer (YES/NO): NO